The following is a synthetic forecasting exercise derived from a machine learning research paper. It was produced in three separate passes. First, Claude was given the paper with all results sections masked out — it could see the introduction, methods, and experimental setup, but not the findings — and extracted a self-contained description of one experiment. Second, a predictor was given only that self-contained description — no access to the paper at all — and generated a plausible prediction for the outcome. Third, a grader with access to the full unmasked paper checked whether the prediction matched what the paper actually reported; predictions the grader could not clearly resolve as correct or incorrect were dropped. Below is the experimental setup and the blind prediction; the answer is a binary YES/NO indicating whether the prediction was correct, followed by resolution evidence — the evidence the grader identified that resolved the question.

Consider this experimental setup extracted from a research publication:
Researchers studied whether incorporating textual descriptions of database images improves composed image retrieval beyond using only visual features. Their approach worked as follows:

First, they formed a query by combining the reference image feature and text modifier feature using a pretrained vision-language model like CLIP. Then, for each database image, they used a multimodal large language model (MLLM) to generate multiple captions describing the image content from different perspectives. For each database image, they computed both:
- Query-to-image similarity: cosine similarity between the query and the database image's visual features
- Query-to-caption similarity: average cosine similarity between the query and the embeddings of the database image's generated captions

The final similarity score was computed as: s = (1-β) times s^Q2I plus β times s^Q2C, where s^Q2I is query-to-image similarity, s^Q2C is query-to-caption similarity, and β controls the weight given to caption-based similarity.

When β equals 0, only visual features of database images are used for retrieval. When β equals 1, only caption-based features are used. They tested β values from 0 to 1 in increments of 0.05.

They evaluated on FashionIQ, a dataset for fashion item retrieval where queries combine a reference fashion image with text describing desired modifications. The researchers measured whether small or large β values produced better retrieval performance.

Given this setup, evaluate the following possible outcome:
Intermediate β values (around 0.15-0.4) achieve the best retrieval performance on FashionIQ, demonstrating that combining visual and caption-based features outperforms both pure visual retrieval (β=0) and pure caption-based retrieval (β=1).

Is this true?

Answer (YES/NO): NO